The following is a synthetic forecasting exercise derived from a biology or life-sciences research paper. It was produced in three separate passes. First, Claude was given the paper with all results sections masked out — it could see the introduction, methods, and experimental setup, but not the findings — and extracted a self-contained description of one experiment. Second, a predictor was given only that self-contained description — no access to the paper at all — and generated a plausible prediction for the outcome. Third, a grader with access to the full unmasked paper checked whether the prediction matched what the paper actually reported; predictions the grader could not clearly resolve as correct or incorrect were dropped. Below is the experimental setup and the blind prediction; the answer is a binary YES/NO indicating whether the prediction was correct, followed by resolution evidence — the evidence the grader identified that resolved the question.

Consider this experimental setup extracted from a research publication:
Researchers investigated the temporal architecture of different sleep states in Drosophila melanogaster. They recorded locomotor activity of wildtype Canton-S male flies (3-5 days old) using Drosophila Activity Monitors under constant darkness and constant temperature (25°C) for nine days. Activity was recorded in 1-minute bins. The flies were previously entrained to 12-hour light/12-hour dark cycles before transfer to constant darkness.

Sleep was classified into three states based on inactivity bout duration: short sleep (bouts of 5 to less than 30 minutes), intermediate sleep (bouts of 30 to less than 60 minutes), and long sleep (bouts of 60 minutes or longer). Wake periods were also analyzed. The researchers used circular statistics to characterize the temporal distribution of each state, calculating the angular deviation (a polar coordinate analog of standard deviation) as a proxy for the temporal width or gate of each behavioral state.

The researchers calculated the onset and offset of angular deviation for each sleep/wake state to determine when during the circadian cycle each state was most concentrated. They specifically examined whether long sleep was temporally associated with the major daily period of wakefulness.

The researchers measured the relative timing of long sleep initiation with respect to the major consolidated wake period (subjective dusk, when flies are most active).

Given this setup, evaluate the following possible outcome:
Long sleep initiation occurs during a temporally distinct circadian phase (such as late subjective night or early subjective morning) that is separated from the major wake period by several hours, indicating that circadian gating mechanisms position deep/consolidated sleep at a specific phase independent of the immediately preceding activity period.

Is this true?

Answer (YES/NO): NO